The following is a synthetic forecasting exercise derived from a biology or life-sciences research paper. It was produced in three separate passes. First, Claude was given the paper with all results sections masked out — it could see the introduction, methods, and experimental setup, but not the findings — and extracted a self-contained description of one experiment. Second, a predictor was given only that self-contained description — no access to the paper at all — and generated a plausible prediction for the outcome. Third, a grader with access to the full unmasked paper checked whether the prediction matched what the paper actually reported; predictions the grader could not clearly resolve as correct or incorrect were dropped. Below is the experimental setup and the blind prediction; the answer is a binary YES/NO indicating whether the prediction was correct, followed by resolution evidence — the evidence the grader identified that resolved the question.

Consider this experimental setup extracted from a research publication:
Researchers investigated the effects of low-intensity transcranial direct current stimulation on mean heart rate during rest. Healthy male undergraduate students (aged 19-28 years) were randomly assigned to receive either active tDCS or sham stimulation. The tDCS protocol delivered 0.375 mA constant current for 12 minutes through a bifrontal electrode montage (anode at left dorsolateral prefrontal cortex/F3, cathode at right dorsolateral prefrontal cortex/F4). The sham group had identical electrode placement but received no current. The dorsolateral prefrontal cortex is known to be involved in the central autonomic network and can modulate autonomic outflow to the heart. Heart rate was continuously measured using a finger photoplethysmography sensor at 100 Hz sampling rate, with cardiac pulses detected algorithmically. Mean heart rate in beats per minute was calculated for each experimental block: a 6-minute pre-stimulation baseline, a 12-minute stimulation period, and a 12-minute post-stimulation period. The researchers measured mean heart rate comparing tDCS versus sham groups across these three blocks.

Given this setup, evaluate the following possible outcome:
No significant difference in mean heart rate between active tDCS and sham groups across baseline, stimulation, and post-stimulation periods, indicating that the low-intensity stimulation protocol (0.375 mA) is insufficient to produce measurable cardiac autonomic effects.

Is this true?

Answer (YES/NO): NO